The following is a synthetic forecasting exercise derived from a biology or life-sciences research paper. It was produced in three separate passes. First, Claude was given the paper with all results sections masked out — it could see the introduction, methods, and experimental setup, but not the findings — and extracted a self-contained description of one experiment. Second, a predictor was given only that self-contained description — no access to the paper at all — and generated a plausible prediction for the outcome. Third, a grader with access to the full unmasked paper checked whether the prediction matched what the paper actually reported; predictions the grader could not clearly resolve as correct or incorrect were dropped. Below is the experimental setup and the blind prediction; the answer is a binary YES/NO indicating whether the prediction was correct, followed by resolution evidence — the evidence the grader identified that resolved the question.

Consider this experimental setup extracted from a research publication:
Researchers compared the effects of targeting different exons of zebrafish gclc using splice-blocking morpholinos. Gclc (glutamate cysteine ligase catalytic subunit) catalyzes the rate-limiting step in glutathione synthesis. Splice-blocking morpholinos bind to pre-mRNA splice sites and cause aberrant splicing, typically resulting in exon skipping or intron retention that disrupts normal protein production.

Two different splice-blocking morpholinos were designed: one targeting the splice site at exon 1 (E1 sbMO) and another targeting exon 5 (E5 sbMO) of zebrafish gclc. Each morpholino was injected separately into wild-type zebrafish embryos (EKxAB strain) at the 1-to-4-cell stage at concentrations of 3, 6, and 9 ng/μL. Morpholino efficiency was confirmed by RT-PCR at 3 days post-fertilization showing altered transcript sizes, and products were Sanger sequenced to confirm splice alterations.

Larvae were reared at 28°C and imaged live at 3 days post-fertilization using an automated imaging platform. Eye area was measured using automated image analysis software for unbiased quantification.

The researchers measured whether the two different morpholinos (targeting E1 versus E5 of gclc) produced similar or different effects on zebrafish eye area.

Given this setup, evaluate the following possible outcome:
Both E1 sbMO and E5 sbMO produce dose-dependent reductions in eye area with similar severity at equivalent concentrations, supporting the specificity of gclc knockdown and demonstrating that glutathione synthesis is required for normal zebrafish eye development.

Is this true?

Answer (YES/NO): NO